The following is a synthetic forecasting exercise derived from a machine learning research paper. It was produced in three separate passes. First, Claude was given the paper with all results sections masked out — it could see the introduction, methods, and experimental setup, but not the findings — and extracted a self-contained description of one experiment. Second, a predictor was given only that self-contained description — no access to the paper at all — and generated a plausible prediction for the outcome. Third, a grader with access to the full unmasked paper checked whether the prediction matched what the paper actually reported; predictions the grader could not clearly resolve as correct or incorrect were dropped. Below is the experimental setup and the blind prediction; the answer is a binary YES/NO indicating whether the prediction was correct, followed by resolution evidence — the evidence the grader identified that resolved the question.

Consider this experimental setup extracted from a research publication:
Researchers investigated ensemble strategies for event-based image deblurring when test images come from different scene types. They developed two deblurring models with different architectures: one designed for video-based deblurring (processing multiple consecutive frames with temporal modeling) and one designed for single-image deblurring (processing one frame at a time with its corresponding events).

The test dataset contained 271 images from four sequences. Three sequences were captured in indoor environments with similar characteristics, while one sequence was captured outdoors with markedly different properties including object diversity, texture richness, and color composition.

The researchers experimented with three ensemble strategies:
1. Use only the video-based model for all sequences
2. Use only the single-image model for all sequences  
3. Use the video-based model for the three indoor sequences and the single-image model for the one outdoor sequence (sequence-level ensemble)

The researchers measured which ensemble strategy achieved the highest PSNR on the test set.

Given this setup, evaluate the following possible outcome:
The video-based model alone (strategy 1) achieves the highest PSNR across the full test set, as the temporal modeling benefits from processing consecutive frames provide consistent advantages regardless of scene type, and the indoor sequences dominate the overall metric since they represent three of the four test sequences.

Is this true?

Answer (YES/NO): NO